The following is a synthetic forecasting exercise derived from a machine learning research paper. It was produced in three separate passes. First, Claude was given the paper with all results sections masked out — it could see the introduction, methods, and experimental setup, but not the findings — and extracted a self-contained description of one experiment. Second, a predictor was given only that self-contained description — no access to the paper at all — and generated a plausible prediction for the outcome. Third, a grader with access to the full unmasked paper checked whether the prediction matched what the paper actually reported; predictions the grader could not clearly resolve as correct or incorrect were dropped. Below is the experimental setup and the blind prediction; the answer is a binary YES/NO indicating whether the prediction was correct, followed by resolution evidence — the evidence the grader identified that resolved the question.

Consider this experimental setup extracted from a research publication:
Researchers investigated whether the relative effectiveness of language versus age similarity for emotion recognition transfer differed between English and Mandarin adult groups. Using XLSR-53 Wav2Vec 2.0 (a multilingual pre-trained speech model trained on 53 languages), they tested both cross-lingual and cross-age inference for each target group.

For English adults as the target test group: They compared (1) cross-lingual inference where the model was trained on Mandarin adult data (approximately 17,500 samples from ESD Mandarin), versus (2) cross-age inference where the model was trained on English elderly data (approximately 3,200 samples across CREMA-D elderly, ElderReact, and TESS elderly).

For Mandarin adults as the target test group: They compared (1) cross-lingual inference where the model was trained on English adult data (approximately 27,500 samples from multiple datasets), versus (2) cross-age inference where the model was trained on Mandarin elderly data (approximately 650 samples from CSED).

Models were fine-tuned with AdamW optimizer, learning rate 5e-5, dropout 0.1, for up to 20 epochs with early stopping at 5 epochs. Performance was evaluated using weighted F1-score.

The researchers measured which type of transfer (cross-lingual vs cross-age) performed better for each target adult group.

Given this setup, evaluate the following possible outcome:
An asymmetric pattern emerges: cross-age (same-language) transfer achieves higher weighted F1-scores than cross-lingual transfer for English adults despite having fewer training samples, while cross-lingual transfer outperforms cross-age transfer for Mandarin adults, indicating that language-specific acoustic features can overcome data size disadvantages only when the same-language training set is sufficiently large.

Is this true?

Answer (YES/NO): NO